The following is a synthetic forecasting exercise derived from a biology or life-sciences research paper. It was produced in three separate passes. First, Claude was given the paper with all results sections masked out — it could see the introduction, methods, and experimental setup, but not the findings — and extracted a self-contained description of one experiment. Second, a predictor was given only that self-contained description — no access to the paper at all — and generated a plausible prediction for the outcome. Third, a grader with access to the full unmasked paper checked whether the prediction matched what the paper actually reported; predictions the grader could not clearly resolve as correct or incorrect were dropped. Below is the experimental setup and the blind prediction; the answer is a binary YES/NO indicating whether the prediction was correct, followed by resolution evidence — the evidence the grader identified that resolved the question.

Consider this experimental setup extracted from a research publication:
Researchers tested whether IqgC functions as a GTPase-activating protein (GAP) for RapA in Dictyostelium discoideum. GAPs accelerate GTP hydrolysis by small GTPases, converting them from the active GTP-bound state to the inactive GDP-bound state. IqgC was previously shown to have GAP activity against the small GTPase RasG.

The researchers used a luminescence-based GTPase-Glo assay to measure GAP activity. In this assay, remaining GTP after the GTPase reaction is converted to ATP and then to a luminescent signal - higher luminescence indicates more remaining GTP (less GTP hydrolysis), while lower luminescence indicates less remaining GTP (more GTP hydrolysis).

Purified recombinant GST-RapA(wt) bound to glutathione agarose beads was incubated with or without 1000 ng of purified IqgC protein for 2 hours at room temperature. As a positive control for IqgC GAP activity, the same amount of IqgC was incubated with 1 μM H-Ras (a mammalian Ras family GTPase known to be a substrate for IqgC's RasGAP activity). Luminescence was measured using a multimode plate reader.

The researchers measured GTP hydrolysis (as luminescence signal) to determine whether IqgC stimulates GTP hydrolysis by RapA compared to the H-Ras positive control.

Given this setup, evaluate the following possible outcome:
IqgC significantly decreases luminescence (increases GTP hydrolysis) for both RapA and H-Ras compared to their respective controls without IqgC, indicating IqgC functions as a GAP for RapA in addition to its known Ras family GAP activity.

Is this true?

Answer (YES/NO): NO